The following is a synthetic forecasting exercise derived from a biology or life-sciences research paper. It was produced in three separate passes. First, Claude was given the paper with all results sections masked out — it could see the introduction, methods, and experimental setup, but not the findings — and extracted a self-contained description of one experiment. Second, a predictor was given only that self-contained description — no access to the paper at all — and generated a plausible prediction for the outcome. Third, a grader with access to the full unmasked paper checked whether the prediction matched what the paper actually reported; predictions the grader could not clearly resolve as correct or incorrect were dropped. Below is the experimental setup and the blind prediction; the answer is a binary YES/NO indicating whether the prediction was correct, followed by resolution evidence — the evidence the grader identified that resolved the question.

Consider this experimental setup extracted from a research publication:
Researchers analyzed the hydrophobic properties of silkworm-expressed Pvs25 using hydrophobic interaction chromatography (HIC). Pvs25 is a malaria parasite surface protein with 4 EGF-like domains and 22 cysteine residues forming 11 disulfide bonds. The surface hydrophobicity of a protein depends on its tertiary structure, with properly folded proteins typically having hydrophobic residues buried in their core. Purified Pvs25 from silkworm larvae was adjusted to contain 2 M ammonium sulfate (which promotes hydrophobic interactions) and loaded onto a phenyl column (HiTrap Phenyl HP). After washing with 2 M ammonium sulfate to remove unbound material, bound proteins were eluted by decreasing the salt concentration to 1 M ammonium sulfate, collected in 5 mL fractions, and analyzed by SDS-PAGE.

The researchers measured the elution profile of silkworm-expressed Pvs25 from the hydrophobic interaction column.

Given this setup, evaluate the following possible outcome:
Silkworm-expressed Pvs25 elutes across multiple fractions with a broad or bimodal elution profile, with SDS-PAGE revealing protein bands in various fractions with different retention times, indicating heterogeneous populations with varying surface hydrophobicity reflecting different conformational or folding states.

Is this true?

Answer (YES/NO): NO